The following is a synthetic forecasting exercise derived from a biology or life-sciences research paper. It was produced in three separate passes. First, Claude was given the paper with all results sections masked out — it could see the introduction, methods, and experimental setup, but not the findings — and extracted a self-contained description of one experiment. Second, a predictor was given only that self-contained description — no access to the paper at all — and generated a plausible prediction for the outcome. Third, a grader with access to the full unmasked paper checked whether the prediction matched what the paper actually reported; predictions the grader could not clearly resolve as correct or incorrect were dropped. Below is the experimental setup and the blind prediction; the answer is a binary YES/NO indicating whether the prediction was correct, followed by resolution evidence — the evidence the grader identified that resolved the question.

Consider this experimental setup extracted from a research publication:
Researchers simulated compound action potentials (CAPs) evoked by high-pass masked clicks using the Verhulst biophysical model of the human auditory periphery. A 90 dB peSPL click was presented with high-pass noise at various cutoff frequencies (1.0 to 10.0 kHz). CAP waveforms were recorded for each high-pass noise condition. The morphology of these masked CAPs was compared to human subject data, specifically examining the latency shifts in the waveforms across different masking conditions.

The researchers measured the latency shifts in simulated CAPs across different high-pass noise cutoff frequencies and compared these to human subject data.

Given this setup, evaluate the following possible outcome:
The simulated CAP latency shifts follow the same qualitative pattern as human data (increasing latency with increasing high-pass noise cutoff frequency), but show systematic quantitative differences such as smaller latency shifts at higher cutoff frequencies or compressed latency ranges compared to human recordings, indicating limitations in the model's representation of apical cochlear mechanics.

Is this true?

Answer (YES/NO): NO